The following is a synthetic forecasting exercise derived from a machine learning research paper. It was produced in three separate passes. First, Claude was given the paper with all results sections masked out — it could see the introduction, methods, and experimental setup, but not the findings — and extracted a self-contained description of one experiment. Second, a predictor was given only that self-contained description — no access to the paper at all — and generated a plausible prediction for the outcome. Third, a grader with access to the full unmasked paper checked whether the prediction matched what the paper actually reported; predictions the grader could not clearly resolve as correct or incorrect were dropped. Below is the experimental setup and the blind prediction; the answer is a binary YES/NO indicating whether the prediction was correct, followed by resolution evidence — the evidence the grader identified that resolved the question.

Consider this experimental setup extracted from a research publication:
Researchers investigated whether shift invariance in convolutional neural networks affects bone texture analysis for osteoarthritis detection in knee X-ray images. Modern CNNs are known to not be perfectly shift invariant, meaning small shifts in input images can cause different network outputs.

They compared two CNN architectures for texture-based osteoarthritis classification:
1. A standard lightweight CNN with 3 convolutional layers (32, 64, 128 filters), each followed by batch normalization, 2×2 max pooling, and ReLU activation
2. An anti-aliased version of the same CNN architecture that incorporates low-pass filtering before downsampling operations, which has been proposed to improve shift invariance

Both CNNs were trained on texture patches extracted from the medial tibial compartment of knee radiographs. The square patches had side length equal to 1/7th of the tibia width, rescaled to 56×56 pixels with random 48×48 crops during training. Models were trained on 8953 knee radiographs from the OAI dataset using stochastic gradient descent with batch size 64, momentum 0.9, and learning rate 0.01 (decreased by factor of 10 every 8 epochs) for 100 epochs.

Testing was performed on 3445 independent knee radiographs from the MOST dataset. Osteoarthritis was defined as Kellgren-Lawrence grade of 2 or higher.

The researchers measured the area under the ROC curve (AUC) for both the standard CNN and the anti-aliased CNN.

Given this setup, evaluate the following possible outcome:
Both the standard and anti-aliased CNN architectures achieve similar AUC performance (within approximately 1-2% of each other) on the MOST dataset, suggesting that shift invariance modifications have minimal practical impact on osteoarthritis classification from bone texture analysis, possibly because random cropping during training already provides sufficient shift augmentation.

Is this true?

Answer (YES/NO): YES